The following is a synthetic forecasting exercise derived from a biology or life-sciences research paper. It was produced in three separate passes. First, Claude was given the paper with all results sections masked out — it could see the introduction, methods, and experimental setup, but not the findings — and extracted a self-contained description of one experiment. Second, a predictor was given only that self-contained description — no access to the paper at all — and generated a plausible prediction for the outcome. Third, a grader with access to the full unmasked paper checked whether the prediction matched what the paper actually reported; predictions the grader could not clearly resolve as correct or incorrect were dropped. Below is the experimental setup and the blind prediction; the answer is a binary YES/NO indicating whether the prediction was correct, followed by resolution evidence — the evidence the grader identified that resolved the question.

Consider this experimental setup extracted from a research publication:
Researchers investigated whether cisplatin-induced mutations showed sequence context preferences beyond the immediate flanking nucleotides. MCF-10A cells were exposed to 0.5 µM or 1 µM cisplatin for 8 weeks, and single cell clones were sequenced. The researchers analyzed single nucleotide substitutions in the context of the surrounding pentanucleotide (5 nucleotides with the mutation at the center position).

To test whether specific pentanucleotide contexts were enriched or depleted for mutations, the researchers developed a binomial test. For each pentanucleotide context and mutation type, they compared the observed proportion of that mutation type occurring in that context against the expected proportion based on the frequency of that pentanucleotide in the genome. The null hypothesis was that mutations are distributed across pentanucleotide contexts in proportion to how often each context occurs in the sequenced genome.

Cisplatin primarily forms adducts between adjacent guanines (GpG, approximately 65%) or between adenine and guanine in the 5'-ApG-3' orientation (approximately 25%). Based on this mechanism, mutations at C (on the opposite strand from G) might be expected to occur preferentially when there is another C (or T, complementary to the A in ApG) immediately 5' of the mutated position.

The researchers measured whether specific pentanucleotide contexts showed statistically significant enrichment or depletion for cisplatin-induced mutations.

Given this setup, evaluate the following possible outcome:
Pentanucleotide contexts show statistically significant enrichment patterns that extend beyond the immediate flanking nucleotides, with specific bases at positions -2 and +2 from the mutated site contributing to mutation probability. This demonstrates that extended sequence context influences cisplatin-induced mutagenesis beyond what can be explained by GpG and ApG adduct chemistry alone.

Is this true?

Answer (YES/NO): YES